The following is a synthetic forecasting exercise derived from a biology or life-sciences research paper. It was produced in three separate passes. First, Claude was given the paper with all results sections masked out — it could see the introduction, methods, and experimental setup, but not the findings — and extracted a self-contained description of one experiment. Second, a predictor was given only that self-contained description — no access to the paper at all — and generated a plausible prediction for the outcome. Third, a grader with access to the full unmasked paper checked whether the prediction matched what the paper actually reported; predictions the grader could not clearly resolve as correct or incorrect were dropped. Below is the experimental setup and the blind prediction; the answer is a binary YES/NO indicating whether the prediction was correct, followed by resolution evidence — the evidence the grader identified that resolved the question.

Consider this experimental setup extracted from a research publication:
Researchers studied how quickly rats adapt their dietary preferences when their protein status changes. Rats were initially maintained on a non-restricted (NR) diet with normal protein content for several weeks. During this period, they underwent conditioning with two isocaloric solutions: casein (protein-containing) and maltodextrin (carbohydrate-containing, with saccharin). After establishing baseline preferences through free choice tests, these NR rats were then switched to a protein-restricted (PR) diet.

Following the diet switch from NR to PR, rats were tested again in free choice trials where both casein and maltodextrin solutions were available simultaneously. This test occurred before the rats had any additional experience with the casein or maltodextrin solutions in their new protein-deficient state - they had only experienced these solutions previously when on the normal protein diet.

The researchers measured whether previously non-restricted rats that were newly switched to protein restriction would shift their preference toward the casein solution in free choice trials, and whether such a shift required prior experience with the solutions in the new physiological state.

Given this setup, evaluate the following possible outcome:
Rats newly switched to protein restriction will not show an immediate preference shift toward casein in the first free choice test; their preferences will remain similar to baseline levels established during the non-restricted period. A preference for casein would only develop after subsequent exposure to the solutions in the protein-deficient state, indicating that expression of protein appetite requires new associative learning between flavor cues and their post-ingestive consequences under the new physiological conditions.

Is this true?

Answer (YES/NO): NO